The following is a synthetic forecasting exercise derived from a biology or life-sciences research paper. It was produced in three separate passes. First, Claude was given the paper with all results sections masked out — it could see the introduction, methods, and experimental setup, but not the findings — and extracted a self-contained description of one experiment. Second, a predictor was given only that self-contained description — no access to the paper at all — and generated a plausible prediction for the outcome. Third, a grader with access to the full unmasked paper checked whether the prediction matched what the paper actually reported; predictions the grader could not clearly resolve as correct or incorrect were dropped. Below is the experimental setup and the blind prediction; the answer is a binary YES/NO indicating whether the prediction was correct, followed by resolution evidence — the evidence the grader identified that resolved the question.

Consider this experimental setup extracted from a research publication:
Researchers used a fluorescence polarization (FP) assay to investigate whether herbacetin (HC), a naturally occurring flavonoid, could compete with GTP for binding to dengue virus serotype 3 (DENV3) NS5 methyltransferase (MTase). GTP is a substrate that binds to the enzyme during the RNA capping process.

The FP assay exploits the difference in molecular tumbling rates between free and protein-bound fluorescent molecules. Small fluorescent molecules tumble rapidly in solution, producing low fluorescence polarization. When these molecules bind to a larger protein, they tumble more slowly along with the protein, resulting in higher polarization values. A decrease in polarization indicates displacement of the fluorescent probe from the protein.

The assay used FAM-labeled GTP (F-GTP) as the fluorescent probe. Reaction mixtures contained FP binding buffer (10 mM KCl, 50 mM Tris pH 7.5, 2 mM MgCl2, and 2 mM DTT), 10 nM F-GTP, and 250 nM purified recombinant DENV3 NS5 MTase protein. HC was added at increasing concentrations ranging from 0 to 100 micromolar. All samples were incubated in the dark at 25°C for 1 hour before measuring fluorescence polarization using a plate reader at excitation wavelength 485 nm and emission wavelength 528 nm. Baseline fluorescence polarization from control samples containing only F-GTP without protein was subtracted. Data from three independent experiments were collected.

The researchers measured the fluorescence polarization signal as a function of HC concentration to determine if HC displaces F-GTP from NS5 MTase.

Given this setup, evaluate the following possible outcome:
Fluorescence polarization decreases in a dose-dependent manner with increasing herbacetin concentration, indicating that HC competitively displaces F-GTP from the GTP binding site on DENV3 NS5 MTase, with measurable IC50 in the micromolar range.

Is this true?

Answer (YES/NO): YES